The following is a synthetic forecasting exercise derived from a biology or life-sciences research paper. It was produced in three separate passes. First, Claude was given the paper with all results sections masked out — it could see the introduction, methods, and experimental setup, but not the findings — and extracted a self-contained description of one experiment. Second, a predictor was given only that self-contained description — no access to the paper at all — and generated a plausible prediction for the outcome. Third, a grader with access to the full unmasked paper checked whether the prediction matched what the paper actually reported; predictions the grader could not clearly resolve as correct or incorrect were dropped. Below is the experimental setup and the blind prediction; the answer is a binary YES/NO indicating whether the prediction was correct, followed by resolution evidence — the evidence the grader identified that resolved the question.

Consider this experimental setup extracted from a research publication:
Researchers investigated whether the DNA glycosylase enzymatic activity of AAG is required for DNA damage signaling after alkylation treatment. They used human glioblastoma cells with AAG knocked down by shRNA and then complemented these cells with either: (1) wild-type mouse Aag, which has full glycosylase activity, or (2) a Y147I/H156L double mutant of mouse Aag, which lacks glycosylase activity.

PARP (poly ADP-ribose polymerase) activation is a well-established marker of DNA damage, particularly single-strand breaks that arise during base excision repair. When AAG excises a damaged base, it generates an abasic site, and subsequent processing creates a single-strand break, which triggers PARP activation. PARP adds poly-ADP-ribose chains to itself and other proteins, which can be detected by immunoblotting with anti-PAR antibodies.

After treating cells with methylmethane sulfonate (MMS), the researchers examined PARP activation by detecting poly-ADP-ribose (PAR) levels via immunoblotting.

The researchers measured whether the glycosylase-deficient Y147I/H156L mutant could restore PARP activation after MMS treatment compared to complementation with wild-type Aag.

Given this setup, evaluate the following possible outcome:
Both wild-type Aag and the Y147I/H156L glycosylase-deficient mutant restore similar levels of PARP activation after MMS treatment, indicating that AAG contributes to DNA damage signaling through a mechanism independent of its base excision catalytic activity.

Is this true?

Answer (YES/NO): NO